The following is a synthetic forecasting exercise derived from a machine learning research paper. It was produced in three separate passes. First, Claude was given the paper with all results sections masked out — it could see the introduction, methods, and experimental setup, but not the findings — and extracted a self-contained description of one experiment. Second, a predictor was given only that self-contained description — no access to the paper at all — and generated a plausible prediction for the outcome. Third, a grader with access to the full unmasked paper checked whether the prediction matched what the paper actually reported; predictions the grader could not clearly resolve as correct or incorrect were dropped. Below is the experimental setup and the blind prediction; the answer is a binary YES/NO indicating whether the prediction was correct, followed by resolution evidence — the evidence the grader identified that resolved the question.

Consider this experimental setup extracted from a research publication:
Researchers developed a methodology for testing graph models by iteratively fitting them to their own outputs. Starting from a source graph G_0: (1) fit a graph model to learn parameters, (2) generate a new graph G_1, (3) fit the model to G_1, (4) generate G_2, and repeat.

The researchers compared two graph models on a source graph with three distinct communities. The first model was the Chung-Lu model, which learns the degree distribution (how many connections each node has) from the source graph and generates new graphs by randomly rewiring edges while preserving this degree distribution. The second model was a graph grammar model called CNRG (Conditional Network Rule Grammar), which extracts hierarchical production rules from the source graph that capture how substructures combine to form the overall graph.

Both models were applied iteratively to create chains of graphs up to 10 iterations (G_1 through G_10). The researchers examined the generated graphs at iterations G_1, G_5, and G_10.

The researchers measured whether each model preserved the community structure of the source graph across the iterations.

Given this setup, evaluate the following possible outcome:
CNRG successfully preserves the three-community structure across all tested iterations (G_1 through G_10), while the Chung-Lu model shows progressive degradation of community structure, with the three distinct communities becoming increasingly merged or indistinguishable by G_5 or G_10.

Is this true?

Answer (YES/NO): NO